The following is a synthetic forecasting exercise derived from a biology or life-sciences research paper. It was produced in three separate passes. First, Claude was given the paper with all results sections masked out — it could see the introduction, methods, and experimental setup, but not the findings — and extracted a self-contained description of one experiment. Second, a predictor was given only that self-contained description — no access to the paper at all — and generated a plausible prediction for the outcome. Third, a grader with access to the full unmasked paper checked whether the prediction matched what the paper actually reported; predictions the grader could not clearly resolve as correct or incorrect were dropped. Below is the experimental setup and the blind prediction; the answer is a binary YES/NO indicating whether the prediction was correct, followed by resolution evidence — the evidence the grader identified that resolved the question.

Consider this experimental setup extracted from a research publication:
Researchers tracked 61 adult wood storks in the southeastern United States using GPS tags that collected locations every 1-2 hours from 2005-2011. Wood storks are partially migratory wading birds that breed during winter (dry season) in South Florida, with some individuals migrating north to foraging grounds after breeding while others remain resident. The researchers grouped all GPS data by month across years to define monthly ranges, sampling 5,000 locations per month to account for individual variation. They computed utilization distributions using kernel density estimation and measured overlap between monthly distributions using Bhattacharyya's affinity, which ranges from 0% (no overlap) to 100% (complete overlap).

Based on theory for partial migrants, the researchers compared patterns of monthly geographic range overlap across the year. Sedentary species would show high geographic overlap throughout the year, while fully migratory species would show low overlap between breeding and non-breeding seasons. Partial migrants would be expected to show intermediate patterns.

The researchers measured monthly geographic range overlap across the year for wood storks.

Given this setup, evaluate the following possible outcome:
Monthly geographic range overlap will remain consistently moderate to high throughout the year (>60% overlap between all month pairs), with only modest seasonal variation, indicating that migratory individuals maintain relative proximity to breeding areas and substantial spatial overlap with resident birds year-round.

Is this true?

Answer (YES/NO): NO